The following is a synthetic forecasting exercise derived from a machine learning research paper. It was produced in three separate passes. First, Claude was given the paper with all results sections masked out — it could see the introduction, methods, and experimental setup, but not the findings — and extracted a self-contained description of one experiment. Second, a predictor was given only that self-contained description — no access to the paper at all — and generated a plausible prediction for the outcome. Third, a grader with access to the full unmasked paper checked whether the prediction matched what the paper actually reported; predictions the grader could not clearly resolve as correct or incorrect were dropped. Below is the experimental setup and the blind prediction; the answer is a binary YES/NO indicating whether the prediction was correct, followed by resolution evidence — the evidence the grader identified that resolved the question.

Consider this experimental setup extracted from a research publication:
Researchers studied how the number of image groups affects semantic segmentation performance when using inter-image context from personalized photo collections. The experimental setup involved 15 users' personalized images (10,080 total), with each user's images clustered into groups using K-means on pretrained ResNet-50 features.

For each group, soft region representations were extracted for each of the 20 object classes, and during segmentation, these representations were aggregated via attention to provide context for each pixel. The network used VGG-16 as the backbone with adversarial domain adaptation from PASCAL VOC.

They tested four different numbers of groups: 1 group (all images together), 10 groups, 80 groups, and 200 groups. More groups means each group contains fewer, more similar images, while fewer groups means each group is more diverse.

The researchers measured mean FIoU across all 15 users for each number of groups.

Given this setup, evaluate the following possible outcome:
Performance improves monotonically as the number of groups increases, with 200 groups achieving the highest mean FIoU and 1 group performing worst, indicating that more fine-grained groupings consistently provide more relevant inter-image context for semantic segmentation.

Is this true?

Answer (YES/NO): NO